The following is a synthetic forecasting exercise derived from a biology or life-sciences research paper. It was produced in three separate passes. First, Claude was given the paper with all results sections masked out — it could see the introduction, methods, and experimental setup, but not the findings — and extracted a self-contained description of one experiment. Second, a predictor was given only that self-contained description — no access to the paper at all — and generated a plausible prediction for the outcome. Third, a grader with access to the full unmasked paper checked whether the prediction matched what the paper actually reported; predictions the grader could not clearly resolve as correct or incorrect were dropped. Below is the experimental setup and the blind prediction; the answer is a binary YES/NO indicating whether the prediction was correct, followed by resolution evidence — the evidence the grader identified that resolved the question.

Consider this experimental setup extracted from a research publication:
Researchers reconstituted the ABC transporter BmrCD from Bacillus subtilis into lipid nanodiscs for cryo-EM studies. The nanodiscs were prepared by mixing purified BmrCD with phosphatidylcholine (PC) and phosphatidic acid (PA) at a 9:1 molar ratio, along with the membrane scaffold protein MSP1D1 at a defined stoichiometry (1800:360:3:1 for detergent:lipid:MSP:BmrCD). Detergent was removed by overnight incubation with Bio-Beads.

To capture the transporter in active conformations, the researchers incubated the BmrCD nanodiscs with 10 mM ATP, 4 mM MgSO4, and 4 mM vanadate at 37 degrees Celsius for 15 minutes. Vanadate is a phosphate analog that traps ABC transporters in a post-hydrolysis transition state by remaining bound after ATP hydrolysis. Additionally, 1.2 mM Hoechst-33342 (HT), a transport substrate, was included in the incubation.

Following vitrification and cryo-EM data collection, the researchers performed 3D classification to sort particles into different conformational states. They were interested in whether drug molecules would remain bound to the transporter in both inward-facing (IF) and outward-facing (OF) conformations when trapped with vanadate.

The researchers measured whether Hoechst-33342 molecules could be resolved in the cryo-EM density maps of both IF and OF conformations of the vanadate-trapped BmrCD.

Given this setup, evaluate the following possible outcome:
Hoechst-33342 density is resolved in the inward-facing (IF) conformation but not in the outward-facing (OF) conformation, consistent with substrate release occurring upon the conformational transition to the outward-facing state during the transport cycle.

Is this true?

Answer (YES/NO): NO